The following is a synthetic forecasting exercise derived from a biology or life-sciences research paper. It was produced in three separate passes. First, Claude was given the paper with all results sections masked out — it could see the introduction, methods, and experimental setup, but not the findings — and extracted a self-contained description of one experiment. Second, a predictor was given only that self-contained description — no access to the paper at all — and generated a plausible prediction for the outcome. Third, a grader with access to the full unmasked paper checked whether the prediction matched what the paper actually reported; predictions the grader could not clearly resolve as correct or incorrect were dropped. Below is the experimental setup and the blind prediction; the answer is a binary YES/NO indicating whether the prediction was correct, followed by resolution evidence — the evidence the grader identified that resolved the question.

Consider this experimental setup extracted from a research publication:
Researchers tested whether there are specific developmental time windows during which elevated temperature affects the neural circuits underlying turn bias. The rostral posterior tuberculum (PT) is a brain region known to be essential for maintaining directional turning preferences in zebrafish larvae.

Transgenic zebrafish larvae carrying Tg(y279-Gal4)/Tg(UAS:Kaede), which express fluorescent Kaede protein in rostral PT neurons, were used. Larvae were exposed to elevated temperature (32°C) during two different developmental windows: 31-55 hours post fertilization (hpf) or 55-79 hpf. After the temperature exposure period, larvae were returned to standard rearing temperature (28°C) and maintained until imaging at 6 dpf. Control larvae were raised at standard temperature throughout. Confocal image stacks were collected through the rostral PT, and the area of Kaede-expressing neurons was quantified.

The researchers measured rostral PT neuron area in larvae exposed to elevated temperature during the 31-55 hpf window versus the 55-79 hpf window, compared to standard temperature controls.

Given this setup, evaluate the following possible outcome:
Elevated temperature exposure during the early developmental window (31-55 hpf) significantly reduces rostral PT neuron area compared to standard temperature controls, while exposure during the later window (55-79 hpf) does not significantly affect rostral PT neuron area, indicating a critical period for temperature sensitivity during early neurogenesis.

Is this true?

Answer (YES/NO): NO